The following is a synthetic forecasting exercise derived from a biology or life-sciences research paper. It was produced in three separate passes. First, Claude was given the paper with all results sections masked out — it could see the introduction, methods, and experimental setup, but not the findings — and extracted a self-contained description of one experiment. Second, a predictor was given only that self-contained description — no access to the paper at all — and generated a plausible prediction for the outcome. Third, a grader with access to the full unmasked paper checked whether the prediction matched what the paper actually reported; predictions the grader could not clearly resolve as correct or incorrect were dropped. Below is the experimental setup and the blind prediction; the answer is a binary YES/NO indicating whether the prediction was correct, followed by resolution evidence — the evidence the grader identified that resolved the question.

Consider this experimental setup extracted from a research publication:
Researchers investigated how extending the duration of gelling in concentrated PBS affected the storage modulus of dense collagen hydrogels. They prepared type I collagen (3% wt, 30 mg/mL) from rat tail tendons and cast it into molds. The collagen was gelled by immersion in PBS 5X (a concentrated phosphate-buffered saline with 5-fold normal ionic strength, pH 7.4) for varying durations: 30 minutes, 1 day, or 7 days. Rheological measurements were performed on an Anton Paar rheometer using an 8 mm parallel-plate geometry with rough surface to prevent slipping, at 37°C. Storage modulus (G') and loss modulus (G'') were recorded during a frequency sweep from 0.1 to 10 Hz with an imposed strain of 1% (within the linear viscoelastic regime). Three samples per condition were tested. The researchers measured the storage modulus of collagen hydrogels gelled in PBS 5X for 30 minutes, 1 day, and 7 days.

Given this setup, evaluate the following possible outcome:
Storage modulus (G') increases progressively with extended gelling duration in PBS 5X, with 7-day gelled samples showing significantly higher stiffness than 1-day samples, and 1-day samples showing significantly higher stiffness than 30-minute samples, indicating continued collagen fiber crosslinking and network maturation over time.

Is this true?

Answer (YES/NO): NO